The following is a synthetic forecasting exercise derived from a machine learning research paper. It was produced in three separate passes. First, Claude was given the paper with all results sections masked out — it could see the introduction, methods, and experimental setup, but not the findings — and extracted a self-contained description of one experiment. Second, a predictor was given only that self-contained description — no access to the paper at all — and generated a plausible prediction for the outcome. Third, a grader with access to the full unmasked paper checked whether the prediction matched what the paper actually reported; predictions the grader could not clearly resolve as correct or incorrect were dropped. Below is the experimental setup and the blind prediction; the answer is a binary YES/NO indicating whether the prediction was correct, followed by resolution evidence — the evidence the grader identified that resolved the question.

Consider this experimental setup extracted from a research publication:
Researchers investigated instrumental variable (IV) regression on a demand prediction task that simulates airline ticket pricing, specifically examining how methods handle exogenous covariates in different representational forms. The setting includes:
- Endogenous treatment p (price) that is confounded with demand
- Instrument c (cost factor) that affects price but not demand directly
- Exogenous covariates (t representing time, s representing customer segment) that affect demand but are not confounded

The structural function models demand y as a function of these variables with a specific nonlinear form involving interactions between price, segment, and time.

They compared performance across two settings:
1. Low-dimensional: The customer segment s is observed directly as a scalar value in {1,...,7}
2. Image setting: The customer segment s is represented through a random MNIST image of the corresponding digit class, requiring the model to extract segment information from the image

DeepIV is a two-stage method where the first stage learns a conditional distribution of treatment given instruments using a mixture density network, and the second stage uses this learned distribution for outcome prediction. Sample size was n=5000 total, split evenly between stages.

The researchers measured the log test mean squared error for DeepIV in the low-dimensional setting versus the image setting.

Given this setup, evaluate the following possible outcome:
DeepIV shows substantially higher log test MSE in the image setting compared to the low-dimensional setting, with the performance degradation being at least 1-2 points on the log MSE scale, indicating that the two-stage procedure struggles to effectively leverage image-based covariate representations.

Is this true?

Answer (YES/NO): NO